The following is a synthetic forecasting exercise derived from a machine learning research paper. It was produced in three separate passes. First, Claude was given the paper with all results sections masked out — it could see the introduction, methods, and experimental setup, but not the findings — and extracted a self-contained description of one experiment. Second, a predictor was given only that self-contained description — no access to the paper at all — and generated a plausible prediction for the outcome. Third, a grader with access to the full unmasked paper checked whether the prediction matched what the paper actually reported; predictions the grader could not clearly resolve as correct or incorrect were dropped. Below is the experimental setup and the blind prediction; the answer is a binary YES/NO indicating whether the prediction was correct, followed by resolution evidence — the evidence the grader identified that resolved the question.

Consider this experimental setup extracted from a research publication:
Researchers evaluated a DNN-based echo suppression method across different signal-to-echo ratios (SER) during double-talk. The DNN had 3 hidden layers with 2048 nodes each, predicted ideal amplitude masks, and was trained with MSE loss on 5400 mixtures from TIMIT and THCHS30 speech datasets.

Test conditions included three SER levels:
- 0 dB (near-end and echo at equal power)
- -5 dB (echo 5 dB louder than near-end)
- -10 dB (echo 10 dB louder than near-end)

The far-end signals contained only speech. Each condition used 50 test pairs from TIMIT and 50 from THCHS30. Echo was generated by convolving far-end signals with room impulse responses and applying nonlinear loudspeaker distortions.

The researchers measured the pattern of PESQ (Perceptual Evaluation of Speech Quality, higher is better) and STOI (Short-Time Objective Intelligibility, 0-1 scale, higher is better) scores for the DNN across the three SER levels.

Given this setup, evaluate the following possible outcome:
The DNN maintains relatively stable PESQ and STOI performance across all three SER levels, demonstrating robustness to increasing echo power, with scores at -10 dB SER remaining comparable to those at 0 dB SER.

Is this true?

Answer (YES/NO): NO